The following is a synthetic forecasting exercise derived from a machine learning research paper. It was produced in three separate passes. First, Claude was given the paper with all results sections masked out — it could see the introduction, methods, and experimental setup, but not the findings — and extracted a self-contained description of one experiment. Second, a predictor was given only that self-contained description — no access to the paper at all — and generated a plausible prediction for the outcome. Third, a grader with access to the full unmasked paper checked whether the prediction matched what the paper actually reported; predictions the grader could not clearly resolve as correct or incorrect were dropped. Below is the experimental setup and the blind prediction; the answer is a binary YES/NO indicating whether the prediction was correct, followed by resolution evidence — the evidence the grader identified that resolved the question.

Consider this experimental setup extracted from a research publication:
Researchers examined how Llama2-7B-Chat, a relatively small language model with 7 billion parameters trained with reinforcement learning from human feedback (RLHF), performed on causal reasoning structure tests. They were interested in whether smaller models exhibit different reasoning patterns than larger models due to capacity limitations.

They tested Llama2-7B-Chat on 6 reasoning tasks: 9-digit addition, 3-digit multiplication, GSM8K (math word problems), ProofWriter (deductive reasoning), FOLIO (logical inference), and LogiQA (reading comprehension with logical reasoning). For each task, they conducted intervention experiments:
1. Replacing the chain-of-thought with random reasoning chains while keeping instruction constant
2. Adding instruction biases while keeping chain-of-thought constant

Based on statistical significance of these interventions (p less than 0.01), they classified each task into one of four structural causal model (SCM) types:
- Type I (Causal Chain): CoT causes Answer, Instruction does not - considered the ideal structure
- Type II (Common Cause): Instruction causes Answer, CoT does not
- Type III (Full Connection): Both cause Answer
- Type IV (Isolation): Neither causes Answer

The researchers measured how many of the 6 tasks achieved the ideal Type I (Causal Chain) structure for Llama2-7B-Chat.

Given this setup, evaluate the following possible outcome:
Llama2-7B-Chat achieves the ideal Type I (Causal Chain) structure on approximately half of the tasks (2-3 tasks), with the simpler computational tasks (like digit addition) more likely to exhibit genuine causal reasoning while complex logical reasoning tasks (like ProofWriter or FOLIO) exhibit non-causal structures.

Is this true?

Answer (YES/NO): NO